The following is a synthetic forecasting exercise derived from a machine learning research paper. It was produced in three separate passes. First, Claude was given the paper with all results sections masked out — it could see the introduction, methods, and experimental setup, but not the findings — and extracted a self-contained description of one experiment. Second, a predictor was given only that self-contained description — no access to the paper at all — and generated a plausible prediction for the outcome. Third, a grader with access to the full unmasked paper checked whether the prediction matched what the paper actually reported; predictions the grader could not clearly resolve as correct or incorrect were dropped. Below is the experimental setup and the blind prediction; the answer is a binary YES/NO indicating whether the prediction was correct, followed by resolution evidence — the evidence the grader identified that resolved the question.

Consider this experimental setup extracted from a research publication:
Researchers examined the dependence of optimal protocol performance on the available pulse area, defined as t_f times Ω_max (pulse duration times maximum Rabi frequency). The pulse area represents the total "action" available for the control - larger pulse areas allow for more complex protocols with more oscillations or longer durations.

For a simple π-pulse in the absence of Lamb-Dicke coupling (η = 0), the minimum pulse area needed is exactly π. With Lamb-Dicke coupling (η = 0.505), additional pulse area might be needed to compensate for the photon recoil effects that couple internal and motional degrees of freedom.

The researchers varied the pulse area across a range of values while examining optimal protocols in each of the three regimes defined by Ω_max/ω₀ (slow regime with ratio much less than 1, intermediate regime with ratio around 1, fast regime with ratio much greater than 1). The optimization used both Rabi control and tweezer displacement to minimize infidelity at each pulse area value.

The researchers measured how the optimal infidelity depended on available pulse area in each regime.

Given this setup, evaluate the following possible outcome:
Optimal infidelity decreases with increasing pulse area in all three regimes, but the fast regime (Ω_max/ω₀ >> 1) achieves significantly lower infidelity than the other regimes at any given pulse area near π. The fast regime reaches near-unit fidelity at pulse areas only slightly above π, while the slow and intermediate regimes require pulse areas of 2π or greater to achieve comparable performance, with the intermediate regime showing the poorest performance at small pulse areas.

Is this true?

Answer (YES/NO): NO